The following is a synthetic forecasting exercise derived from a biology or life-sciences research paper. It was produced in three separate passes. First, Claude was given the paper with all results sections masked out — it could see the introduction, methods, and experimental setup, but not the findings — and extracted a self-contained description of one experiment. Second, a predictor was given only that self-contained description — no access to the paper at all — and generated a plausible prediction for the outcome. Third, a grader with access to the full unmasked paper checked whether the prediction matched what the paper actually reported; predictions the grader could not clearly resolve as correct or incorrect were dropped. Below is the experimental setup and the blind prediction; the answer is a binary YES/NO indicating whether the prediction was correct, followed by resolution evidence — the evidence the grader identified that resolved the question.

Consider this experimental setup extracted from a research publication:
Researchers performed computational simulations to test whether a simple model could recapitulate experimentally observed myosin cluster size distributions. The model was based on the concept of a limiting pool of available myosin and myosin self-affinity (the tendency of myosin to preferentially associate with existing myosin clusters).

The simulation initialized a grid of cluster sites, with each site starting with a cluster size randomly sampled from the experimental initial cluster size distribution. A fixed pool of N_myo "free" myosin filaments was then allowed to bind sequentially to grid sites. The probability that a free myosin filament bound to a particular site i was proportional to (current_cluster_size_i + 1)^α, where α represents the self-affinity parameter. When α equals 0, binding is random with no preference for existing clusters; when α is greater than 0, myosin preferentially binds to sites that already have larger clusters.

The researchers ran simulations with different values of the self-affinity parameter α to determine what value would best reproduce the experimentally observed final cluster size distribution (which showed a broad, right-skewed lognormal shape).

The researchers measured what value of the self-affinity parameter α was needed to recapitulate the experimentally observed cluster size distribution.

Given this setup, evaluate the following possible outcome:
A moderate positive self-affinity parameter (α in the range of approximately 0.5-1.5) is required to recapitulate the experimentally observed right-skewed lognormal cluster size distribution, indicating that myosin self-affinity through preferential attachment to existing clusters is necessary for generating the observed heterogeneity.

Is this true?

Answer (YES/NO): NO